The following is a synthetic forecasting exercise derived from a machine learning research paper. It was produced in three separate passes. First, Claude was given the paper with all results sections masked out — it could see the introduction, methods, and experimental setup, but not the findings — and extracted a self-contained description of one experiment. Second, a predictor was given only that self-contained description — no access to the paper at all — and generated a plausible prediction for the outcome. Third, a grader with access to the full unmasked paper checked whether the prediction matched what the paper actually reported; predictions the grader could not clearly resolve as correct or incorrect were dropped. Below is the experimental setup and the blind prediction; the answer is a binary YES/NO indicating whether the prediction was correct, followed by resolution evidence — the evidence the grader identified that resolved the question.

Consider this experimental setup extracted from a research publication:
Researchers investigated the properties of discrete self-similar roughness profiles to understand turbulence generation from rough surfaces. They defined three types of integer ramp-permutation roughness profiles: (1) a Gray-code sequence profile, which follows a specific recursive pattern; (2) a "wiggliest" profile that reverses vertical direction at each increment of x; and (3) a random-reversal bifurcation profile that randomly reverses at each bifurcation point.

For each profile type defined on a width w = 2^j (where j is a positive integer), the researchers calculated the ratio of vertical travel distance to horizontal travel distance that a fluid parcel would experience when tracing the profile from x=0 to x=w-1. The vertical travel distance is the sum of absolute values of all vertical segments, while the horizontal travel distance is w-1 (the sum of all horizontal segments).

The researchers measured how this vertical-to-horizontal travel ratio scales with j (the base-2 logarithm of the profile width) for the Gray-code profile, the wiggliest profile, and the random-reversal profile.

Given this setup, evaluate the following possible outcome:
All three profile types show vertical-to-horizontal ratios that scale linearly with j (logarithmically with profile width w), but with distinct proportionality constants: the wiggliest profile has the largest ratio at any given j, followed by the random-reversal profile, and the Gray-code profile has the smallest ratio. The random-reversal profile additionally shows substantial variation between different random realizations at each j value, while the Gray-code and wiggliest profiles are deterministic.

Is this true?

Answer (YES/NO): NO